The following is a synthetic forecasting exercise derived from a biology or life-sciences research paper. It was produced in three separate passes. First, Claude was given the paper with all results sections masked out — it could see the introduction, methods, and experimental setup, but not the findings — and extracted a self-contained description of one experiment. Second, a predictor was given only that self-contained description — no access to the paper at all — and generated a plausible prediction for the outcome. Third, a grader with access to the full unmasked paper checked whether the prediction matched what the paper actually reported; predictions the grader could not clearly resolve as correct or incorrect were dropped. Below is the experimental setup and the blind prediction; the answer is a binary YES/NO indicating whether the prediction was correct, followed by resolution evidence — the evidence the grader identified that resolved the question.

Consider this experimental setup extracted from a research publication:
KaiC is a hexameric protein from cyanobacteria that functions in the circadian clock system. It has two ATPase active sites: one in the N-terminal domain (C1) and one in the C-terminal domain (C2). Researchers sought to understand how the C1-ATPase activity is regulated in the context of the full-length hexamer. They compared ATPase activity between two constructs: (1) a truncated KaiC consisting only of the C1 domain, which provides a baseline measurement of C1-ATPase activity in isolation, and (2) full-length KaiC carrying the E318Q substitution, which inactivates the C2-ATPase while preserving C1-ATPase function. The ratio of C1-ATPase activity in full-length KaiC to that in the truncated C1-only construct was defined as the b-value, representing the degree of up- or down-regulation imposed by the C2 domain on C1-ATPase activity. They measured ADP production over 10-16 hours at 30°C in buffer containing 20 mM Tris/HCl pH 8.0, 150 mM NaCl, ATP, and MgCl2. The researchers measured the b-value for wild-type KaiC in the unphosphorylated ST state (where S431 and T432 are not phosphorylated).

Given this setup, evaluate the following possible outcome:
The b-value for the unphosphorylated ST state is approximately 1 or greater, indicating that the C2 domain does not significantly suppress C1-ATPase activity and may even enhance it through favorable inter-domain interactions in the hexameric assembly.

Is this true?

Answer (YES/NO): YES